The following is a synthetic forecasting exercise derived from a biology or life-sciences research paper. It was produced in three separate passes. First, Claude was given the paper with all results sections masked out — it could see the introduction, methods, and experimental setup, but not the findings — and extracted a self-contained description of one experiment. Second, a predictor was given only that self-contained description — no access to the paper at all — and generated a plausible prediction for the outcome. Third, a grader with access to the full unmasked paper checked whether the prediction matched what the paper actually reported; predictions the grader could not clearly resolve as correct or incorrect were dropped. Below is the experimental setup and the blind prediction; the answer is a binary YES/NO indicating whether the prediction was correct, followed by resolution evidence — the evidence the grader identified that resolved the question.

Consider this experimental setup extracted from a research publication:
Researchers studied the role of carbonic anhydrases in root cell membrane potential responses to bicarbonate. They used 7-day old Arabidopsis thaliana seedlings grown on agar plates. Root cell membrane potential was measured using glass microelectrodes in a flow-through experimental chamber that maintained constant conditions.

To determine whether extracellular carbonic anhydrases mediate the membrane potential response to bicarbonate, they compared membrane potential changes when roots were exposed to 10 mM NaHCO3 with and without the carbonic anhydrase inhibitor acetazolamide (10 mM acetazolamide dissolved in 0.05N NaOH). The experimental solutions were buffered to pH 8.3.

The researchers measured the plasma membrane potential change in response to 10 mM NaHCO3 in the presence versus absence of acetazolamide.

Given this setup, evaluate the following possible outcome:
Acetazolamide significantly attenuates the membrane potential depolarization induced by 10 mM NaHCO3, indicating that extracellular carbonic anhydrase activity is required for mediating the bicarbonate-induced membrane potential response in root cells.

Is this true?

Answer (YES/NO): NO